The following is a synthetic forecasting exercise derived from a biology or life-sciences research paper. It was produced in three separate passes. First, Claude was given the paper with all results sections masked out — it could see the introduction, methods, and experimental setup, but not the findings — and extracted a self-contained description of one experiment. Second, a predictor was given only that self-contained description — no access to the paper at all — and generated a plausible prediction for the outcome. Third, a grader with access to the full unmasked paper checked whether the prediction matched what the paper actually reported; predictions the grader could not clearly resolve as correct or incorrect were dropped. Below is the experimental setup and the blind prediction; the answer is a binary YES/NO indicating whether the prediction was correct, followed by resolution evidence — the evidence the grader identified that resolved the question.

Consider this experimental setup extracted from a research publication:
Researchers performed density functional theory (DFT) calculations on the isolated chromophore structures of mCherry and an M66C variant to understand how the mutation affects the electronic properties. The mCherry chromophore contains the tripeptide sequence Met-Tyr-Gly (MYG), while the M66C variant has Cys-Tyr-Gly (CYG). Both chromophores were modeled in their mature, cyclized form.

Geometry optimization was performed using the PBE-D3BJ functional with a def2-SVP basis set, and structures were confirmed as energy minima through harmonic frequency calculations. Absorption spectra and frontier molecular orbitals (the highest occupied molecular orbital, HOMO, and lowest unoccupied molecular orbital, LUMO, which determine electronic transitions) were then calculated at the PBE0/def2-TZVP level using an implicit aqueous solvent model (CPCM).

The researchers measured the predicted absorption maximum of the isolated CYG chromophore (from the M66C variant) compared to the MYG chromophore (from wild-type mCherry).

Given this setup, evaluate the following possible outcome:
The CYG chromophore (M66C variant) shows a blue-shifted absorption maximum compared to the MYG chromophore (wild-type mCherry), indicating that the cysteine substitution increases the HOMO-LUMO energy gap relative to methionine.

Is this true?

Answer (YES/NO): YES